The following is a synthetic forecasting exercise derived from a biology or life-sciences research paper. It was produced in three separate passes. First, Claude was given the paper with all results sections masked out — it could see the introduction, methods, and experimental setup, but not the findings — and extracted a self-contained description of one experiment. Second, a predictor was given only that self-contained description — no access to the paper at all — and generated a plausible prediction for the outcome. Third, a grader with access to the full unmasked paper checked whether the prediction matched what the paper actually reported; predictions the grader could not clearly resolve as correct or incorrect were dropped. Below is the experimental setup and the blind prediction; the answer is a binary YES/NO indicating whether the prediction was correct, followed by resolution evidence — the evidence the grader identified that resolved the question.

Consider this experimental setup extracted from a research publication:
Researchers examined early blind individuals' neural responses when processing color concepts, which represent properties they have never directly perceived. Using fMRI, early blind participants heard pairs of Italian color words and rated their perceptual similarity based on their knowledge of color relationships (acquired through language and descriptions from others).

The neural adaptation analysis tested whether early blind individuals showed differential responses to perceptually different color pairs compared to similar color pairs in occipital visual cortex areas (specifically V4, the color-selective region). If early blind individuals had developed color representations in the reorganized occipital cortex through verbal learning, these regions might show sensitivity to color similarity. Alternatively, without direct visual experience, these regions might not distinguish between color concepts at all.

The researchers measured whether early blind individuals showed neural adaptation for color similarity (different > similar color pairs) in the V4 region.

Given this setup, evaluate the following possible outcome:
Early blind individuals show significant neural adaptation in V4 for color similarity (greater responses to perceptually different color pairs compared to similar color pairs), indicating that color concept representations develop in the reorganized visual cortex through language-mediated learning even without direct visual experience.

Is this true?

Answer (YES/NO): NO